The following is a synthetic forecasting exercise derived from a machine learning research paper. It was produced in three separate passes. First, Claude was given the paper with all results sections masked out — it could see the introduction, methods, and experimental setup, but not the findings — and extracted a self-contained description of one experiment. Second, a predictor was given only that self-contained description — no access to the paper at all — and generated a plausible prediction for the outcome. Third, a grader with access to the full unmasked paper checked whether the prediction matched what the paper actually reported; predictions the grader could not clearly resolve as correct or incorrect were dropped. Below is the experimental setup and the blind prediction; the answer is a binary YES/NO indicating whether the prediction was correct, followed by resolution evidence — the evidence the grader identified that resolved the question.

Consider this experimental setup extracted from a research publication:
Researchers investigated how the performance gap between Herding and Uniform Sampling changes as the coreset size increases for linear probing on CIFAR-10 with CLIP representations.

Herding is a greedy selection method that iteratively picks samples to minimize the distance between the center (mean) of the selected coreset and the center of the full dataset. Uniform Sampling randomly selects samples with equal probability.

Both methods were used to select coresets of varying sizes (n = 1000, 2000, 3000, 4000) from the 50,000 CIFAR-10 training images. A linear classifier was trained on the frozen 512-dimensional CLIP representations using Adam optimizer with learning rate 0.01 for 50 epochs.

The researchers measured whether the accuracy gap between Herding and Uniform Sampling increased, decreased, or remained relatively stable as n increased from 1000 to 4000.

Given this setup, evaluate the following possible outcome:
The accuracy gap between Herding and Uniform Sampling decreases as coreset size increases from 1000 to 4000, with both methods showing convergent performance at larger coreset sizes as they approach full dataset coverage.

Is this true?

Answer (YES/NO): NO